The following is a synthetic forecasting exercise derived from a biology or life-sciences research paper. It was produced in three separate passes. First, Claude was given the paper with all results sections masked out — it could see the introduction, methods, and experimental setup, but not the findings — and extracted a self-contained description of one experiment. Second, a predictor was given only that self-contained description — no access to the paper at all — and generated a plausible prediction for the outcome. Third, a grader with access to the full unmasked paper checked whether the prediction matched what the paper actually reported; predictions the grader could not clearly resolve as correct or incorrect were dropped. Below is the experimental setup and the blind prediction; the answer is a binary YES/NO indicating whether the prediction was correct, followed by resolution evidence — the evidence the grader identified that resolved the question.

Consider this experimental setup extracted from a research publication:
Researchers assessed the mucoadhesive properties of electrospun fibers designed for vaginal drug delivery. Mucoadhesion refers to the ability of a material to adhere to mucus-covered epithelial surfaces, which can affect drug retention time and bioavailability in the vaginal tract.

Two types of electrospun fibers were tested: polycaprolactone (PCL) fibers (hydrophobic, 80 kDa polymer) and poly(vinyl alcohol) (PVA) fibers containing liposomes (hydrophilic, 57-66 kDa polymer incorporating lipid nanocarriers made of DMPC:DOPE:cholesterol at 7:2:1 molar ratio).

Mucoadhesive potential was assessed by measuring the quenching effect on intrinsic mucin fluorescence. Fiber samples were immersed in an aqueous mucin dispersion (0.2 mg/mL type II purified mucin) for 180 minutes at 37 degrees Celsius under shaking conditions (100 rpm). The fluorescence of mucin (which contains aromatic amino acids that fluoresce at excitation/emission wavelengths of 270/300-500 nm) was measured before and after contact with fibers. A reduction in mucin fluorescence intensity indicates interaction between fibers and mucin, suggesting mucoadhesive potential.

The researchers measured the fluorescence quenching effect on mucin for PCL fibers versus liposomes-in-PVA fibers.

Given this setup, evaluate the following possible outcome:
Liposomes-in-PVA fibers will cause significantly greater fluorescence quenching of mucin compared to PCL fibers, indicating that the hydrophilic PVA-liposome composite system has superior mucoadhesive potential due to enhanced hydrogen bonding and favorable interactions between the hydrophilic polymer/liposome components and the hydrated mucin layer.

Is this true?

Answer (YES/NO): NO